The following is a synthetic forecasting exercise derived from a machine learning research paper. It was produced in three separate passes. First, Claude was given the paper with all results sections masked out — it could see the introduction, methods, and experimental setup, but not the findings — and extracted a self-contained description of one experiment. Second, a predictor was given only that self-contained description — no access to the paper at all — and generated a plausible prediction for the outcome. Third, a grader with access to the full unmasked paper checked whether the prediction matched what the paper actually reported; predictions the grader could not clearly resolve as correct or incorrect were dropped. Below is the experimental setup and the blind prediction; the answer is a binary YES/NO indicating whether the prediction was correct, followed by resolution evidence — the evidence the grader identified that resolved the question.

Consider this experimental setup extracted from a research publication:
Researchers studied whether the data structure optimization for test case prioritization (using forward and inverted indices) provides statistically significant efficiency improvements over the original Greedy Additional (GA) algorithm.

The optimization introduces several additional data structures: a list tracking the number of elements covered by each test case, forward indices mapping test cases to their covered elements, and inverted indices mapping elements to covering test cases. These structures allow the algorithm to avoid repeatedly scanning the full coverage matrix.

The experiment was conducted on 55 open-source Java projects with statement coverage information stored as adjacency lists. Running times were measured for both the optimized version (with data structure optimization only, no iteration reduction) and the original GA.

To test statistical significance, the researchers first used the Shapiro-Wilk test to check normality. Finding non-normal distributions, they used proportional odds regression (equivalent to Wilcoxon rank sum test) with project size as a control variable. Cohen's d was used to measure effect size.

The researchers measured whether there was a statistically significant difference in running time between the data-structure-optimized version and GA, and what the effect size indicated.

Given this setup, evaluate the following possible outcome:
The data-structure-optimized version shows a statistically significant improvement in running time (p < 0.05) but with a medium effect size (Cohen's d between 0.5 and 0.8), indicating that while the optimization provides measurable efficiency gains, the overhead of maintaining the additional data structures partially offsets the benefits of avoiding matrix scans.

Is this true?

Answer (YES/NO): NO